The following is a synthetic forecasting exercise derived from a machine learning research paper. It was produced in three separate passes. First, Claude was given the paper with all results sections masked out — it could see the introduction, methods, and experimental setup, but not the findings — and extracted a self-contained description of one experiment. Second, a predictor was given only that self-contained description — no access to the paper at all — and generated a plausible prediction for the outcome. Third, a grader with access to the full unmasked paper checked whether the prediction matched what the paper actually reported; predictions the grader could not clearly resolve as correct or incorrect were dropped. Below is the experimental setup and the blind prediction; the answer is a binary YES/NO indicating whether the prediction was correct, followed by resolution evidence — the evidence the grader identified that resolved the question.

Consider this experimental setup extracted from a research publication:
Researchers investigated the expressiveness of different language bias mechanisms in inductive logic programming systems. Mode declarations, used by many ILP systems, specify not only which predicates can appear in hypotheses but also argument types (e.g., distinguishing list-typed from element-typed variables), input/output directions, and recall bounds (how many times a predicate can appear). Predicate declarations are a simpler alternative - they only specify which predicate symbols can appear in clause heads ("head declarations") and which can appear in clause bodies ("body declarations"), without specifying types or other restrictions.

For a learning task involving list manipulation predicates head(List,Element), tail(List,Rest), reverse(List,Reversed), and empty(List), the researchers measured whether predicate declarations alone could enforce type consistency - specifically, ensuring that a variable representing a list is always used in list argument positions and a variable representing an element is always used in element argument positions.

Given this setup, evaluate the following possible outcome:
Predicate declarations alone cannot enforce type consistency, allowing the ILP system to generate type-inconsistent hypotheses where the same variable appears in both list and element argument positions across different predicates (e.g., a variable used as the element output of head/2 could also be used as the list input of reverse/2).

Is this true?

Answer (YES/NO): YES